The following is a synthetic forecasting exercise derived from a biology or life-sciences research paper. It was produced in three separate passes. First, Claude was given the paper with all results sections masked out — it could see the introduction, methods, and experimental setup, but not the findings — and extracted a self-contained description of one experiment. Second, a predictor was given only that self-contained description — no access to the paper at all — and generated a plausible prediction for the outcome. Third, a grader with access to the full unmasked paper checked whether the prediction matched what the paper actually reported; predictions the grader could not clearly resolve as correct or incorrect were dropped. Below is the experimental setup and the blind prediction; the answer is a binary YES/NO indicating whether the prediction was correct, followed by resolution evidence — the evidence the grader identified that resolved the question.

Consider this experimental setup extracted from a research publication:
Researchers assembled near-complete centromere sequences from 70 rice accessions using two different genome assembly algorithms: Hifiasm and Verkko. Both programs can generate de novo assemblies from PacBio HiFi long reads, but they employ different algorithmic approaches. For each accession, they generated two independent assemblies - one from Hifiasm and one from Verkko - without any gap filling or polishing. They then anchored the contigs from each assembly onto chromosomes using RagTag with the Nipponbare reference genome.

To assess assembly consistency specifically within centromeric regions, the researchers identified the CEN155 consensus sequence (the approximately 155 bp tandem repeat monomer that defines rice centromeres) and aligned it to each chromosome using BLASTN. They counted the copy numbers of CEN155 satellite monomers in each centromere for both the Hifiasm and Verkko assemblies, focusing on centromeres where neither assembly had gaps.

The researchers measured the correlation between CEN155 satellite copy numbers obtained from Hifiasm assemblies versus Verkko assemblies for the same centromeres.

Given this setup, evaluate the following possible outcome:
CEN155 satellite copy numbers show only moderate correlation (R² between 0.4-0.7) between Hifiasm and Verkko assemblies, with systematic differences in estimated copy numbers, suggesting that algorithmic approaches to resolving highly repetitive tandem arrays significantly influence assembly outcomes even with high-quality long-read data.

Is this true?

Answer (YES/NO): NO